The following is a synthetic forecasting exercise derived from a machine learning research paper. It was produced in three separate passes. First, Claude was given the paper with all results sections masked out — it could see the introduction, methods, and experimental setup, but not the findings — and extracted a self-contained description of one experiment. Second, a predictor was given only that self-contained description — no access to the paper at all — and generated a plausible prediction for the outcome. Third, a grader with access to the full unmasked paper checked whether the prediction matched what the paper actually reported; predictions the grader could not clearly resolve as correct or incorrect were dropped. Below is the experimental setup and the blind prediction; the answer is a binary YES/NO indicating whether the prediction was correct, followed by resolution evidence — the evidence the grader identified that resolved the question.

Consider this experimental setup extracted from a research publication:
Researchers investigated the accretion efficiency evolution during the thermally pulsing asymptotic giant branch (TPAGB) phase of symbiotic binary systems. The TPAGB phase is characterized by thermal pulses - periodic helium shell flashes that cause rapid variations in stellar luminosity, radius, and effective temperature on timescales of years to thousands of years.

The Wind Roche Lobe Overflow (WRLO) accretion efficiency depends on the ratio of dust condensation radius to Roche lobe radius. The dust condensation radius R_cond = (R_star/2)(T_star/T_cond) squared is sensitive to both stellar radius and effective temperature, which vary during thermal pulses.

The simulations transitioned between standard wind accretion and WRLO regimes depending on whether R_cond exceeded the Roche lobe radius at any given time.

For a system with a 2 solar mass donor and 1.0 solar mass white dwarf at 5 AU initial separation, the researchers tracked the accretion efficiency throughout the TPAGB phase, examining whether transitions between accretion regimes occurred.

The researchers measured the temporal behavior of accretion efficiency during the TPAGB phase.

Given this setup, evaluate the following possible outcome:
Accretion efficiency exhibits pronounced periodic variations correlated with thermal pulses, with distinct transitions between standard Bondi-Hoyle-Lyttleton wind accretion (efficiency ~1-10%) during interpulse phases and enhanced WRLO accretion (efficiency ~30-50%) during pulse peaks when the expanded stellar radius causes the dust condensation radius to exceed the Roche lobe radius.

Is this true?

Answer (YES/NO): NO